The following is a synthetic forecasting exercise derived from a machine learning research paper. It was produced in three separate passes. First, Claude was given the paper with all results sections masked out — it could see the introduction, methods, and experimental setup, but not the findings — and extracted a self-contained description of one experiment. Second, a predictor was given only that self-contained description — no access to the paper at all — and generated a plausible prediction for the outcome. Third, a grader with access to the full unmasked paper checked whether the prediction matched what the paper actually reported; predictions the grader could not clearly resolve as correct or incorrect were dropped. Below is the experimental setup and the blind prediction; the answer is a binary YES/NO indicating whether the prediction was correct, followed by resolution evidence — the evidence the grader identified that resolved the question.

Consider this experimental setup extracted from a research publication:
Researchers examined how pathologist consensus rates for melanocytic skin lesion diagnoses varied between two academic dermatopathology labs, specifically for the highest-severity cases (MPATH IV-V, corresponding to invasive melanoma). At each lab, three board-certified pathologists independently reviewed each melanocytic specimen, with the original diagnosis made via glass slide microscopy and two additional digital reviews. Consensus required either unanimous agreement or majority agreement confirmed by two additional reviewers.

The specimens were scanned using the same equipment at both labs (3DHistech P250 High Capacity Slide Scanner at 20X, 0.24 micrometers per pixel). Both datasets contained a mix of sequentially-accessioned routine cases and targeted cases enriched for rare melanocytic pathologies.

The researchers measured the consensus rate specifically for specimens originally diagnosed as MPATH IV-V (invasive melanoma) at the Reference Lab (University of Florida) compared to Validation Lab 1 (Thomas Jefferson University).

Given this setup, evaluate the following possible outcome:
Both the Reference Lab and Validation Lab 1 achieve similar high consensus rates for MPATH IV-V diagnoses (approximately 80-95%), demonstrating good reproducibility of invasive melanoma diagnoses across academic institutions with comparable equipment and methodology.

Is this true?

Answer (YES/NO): NO